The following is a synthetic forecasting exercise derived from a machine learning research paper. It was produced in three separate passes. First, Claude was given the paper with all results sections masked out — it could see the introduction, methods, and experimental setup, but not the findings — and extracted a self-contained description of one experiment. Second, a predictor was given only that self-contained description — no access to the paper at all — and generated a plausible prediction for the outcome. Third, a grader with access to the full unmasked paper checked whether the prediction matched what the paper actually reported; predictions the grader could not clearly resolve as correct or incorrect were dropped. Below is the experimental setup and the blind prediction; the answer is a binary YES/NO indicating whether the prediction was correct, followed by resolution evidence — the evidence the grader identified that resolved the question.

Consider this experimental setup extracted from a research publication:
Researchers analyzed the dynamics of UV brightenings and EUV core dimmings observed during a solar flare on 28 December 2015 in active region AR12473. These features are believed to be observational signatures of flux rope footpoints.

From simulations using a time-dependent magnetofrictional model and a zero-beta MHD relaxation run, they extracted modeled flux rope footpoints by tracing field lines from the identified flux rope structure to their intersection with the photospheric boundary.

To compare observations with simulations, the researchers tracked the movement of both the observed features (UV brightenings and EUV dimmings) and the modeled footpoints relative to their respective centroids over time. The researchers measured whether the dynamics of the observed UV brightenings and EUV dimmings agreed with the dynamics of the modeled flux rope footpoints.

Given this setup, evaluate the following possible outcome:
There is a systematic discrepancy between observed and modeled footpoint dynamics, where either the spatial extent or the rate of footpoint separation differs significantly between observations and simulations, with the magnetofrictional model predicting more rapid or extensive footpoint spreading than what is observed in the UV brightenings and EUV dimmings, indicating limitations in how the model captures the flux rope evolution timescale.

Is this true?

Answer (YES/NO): NO